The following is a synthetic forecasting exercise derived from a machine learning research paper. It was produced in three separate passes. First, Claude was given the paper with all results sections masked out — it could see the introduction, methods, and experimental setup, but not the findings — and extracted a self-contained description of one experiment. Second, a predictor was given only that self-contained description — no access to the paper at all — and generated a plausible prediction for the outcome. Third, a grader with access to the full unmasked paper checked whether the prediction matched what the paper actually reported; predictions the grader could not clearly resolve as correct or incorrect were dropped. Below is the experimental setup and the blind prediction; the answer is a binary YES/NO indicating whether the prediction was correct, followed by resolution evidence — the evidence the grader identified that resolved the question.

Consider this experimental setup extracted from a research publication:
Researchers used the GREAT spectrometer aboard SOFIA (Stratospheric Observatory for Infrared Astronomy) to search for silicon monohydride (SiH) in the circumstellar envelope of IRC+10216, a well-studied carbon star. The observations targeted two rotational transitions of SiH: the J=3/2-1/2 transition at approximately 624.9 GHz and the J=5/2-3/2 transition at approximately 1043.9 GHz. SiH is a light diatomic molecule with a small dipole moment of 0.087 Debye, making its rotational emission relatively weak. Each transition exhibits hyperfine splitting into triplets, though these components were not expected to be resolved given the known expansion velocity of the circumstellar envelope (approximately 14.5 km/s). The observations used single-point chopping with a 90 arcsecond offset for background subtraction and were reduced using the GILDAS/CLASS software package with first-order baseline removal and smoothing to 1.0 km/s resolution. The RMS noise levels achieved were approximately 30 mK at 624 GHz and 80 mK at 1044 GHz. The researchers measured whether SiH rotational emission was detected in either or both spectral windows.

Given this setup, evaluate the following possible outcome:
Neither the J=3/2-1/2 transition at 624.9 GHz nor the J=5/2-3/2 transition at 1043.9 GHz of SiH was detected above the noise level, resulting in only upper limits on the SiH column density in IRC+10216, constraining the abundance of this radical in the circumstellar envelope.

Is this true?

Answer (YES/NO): YES